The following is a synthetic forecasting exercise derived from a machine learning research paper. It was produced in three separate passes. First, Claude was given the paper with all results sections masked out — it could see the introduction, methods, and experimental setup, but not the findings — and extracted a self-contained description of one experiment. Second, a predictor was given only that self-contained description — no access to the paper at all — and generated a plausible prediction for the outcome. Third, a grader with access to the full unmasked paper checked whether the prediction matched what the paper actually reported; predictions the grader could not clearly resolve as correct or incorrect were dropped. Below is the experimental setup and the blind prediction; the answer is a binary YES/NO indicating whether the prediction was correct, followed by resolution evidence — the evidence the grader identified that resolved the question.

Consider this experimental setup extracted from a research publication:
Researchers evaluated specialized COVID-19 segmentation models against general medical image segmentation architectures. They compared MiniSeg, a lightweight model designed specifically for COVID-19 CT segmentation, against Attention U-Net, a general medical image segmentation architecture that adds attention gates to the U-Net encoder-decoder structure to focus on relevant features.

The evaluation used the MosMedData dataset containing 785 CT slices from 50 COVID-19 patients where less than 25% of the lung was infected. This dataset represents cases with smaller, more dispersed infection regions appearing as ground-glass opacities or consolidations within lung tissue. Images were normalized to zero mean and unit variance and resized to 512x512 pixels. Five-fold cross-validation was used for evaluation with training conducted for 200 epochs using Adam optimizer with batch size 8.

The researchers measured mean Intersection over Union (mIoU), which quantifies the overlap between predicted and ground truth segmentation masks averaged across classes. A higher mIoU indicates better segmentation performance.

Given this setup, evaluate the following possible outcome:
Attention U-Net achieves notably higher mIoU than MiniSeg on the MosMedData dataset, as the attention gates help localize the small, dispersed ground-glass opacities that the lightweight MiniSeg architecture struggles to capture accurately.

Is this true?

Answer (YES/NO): NO